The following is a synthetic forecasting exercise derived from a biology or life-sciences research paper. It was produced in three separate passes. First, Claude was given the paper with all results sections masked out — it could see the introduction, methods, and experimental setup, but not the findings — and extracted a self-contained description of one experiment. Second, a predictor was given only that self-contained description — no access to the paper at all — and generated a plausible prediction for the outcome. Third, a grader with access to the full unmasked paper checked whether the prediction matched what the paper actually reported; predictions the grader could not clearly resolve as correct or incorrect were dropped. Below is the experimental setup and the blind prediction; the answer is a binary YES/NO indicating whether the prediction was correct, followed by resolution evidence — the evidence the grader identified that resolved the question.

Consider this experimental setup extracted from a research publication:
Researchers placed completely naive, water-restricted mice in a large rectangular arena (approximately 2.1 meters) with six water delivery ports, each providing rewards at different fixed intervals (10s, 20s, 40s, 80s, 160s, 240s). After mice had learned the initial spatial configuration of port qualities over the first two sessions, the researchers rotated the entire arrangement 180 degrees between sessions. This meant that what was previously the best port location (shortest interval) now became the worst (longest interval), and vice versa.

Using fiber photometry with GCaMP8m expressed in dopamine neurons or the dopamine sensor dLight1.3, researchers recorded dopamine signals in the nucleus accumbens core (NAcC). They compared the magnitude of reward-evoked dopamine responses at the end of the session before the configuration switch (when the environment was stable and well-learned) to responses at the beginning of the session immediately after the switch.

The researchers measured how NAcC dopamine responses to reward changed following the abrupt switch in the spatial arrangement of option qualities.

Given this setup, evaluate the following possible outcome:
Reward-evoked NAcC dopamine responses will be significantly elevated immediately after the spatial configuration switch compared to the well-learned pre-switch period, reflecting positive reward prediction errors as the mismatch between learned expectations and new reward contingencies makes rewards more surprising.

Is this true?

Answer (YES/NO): NO